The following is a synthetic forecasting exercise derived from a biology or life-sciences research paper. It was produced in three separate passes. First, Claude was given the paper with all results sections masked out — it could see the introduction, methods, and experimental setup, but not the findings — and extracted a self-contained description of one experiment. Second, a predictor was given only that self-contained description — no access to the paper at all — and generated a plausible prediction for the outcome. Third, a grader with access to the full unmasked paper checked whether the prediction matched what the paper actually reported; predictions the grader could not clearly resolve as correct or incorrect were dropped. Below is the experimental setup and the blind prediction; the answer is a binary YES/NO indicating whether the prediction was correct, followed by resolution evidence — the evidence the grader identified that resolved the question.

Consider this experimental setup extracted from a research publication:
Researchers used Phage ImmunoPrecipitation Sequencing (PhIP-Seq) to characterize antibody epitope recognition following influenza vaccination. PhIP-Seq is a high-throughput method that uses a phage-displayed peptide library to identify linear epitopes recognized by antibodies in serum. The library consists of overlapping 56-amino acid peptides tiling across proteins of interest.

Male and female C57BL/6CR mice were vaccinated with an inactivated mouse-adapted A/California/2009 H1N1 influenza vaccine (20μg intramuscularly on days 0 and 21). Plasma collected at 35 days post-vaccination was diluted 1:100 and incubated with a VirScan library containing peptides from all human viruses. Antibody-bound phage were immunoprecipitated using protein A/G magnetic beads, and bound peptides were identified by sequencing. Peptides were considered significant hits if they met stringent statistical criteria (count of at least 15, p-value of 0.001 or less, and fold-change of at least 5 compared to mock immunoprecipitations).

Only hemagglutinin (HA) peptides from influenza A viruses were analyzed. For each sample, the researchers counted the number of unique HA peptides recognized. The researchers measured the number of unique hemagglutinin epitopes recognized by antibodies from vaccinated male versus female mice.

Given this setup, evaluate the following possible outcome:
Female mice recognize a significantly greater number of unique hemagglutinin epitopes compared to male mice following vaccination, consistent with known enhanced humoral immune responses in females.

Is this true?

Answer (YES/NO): YES